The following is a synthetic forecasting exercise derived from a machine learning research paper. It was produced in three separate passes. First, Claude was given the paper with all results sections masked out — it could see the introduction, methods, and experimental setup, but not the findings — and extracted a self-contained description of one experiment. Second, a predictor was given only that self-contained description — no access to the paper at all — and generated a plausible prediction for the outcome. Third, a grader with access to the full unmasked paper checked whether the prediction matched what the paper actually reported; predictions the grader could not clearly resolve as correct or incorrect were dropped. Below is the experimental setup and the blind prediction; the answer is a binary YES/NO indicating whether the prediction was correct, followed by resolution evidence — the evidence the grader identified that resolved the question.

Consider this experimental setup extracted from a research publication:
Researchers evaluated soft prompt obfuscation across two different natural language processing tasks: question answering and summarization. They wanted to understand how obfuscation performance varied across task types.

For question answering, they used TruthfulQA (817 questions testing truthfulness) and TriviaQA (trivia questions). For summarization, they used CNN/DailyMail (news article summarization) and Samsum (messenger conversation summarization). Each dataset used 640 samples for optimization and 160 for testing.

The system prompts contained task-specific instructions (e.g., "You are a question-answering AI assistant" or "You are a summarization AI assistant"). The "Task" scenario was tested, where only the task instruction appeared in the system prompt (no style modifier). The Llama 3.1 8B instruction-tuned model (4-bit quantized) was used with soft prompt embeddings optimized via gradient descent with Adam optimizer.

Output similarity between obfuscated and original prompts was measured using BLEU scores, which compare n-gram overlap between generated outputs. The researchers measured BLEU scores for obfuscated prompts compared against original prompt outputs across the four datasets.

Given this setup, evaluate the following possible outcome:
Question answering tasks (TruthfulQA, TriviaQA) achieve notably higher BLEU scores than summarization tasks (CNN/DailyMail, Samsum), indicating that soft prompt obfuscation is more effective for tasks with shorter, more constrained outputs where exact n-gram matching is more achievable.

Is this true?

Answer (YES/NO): NO